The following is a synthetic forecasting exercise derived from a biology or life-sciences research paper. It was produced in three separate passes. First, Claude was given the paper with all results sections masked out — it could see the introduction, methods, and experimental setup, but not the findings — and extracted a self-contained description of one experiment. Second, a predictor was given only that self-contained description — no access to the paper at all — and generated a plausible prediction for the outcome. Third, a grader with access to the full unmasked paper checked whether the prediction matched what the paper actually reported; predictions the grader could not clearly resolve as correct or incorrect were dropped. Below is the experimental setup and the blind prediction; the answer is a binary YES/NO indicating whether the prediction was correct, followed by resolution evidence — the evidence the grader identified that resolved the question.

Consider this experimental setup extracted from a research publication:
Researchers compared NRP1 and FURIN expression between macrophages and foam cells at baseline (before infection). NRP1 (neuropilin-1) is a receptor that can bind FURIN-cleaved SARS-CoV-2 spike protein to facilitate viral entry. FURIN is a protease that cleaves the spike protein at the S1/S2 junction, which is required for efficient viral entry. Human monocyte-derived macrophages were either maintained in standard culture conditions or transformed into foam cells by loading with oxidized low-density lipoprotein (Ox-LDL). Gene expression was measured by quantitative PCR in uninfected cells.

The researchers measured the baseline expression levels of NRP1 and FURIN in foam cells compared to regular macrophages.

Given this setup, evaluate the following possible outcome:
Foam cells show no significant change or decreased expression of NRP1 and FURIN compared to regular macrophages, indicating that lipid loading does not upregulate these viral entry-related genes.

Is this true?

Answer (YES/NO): NO